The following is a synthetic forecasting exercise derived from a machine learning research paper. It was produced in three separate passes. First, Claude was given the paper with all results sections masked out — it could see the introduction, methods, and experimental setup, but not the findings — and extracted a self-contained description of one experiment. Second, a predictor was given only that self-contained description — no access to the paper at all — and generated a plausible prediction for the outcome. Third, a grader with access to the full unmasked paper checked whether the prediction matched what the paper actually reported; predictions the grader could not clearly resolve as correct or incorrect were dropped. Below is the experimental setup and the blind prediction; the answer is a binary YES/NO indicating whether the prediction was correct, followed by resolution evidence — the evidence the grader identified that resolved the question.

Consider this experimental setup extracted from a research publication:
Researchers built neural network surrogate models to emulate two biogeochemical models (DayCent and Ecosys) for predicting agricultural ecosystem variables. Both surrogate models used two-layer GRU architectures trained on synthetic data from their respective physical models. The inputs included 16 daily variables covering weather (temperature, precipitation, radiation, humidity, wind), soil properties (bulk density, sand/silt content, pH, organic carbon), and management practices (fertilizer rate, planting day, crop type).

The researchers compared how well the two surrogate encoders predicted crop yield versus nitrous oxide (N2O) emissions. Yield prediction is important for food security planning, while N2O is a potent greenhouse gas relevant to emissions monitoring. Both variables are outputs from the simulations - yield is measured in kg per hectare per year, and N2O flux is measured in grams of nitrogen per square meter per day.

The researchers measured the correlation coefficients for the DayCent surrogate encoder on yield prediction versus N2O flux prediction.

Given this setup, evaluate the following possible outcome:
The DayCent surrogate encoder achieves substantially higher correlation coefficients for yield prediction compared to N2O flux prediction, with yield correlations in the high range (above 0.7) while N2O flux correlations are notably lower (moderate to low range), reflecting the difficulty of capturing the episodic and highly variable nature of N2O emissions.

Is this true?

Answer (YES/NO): YES